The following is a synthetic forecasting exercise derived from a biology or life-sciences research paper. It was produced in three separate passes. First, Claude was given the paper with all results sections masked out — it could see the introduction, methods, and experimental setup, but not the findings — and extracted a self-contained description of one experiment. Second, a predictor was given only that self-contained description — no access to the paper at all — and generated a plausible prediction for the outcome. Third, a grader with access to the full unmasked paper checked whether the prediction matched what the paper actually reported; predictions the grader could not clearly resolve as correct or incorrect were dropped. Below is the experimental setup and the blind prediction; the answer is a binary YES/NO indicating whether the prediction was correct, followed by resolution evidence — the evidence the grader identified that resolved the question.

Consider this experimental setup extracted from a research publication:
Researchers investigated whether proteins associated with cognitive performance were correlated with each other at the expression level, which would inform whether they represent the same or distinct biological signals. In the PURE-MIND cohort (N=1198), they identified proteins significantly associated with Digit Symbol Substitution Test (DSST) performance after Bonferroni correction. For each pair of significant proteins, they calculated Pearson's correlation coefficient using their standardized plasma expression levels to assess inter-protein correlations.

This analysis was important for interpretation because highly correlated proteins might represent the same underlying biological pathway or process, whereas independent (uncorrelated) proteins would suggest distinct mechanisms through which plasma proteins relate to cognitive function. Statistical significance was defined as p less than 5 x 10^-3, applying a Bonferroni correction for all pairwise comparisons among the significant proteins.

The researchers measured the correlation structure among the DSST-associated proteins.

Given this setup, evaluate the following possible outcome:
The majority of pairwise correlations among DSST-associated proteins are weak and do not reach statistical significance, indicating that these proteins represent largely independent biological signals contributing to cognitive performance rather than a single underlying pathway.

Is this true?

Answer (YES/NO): NO